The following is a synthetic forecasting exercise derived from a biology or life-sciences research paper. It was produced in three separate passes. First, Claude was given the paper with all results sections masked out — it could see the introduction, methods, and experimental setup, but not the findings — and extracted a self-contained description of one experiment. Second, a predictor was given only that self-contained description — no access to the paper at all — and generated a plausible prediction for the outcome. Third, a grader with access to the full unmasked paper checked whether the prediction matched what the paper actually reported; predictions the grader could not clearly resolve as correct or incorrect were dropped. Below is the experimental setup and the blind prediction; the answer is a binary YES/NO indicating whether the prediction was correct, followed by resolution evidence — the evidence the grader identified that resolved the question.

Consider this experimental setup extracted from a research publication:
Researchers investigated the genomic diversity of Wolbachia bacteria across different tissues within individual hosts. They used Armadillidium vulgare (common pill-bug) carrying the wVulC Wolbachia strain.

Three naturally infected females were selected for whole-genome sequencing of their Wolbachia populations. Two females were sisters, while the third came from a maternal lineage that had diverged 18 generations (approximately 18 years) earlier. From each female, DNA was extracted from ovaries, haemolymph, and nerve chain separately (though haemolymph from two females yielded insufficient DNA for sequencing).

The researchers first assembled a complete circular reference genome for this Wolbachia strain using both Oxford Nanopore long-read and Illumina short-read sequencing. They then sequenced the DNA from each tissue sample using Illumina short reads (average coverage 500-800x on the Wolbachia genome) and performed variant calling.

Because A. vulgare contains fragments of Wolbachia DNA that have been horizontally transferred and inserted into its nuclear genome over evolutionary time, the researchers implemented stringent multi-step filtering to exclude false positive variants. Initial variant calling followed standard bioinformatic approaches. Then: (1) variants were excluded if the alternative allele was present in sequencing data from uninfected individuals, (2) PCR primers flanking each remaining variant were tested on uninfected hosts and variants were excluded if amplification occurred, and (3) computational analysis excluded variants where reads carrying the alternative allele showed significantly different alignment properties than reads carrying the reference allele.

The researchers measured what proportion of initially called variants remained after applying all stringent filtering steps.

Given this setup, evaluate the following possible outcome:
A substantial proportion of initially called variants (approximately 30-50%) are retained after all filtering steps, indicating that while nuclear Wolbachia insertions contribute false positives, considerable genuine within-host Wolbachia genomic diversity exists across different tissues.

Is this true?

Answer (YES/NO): NO